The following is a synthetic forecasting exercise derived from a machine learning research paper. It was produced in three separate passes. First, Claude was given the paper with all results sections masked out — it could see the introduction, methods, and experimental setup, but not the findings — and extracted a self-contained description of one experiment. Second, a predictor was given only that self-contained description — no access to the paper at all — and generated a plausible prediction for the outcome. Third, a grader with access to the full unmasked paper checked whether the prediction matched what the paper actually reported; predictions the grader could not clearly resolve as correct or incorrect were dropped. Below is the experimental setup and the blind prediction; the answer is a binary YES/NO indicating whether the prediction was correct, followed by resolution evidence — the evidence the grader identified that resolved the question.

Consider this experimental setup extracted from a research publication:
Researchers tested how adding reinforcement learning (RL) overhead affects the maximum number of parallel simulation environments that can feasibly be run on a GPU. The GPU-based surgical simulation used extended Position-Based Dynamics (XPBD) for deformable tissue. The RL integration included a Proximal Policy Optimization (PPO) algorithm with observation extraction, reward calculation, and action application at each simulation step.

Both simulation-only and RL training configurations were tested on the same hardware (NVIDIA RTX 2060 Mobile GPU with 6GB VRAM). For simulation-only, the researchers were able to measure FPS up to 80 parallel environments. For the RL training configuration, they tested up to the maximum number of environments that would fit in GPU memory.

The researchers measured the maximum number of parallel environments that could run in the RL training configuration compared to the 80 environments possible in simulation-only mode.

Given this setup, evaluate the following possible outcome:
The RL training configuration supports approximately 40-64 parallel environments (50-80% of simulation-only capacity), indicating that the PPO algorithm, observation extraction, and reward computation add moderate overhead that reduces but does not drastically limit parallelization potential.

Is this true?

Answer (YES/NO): NO